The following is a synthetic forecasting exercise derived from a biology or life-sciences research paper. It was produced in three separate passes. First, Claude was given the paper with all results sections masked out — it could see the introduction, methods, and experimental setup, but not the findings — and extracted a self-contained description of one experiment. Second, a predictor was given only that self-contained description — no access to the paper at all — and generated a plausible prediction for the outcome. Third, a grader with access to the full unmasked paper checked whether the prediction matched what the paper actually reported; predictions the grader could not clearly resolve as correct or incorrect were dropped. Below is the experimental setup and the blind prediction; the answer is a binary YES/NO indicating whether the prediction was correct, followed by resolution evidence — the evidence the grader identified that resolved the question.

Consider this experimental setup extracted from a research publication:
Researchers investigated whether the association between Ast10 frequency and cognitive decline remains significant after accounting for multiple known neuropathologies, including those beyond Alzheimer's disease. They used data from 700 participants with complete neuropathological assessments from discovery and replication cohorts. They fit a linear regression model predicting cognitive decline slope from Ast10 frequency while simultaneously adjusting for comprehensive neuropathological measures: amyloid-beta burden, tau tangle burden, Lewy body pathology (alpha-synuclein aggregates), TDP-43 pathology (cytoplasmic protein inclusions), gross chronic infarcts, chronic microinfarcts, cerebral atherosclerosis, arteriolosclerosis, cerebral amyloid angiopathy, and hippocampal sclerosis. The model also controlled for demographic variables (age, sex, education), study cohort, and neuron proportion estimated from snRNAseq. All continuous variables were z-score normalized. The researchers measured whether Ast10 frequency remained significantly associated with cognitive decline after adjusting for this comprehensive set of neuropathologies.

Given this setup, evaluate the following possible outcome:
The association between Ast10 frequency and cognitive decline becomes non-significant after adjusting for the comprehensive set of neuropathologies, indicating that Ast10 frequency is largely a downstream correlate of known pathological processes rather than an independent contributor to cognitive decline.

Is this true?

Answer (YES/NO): NO